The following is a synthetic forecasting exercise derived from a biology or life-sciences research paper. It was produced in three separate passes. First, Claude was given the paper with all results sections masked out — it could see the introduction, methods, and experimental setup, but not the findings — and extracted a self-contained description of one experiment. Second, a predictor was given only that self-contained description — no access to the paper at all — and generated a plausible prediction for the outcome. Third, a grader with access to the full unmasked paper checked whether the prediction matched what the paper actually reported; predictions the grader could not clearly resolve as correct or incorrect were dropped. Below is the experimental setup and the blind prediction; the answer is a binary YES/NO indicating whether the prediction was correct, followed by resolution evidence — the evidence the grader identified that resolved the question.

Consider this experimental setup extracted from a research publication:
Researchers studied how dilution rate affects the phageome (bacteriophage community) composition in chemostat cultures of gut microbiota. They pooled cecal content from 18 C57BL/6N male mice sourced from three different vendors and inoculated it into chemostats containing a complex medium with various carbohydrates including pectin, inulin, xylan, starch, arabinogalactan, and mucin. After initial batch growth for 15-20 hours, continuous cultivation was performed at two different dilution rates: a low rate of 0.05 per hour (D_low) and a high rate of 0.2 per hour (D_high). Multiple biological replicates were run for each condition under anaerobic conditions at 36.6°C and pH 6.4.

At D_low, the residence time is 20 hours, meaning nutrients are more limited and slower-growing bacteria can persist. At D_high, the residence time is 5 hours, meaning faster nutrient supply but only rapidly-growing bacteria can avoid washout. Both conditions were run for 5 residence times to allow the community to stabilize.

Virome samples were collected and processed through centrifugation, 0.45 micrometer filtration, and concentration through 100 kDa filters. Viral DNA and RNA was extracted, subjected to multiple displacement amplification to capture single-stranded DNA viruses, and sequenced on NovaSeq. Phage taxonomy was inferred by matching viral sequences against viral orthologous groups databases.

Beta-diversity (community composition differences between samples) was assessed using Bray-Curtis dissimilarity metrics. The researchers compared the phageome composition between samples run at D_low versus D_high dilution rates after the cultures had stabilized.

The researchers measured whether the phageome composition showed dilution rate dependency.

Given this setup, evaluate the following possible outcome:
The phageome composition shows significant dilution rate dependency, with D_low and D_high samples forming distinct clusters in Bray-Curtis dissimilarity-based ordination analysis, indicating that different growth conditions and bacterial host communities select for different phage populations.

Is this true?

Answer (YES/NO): YES